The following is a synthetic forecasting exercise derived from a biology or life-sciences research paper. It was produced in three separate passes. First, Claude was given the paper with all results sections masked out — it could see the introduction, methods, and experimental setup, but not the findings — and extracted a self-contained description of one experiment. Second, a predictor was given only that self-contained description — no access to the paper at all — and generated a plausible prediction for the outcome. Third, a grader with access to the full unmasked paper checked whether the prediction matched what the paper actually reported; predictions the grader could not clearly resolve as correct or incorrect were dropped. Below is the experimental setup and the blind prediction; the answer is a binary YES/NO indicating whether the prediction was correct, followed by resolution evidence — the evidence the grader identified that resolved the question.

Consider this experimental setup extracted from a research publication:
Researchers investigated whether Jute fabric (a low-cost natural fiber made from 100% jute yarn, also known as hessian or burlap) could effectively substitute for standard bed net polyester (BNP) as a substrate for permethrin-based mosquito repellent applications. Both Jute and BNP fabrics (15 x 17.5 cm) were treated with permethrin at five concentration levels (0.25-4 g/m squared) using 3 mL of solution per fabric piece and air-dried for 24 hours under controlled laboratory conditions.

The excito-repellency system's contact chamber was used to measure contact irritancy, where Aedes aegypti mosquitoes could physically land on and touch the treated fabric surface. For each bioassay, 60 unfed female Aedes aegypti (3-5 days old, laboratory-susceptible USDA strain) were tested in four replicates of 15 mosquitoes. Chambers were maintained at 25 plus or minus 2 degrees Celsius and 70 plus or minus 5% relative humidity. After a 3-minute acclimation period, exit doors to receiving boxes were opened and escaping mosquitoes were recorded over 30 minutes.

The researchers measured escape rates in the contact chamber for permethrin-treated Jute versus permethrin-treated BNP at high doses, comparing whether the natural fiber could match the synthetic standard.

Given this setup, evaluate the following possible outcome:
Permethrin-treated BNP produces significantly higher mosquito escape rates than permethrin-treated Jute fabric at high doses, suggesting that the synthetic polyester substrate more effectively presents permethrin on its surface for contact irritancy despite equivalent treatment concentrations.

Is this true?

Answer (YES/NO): NO